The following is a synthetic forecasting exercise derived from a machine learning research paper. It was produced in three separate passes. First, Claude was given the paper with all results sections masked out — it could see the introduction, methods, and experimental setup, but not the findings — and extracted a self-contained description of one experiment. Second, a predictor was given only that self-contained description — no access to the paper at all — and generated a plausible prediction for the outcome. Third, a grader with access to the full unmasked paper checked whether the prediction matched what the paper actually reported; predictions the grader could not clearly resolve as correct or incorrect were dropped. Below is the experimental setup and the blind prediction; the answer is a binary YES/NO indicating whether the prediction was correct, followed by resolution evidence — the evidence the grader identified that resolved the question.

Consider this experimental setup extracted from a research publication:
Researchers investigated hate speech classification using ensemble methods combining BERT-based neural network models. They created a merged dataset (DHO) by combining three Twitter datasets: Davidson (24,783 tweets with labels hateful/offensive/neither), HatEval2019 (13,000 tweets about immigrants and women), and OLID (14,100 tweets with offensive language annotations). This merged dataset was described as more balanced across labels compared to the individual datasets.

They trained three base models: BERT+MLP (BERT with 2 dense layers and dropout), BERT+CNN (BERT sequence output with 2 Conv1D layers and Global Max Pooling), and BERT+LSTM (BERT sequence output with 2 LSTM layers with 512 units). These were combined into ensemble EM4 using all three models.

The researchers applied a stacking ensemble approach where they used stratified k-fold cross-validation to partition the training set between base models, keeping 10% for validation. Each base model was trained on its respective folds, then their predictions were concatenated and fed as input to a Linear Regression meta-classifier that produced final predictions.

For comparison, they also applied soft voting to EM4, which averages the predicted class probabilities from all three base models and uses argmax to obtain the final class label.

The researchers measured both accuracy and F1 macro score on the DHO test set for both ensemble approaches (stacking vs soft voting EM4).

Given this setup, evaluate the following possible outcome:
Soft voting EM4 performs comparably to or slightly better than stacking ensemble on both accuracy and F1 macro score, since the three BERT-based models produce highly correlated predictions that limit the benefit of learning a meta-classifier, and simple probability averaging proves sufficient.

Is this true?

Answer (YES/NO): NO